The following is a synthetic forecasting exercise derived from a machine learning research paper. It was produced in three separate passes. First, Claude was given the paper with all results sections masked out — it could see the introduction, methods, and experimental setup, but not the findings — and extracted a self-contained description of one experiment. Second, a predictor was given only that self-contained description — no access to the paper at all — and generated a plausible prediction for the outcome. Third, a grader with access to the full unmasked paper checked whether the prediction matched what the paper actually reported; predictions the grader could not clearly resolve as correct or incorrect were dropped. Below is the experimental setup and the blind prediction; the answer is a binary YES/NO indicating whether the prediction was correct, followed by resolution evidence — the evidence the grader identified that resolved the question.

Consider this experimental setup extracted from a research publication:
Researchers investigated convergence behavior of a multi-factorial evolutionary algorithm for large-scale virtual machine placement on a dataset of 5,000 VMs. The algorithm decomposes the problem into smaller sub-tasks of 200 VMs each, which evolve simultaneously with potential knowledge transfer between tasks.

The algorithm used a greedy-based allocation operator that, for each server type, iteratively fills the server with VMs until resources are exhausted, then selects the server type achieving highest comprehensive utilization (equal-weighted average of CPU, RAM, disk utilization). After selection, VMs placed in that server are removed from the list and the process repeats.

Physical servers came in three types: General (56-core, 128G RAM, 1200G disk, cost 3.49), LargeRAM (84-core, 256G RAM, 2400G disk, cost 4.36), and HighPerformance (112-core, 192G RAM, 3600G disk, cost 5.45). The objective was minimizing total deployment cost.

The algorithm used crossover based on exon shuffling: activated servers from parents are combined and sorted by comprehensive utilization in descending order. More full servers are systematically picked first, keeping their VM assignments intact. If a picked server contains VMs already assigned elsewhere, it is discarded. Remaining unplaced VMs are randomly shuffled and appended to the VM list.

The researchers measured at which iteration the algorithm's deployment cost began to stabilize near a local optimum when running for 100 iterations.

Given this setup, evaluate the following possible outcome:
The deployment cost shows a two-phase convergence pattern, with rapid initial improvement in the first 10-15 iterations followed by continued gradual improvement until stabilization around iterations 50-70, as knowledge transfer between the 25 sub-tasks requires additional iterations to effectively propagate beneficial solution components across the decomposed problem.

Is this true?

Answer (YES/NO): NO